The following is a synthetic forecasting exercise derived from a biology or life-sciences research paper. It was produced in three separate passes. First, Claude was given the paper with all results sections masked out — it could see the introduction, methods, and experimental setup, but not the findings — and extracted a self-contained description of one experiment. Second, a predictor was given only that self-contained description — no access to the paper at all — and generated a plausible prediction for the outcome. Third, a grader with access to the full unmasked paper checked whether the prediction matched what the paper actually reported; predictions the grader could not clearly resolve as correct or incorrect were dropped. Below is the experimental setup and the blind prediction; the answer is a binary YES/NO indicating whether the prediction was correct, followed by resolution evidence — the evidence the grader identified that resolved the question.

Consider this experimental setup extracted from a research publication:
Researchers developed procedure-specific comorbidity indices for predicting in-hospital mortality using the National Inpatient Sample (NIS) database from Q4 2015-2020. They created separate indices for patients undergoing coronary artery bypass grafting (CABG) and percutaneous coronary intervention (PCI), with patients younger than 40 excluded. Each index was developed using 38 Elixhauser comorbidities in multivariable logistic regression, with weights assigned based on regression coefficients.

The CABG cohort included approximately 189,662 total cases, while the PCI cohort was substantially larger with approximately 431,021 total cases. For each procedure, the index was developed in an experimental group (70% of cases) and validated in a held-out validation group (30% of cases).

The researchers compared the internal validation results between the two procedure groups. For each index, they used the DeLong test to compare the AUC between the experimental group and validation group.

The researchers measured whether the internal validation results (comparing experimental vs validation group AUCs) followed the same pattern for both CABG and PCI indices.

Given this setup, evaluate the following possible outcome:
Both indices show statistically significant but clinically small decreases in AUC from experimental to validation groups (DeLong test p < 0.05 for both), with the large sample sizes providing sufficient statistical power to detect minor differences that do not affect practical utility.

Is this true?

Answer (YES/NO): NO